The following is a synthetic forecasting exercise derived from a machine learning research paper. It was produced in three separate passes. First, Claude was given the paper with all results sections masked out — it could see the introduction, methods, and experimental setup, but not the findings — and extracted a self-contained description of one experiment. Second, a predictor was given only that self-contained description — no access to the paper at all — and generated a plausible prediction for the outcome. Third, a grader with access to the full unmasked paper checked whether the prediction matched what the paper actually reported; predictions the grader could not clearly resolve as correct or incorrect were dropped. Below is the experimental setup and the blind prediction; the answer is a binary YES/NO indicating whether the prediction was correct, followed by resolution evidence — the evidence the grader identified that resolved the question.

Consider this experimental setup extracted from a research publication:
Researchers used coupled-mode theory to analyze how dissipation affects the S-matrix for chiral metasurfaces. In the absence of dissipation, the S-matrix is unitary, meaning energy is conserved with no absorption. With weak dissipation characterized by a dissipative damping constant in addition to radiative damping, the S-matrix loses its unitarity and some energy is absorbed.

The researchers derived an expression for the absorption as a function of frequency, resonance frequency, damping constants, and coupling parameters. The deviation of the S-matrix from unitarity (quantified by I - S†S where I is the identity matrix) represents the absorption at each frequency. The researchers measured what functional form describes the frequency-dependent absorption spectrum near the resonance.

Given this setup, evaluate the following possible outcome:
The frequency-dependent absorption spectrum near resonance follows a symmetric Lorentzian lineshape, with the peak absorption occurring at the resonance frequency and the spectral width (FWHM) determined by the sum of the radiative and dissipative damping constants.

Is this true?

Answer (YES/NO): YES